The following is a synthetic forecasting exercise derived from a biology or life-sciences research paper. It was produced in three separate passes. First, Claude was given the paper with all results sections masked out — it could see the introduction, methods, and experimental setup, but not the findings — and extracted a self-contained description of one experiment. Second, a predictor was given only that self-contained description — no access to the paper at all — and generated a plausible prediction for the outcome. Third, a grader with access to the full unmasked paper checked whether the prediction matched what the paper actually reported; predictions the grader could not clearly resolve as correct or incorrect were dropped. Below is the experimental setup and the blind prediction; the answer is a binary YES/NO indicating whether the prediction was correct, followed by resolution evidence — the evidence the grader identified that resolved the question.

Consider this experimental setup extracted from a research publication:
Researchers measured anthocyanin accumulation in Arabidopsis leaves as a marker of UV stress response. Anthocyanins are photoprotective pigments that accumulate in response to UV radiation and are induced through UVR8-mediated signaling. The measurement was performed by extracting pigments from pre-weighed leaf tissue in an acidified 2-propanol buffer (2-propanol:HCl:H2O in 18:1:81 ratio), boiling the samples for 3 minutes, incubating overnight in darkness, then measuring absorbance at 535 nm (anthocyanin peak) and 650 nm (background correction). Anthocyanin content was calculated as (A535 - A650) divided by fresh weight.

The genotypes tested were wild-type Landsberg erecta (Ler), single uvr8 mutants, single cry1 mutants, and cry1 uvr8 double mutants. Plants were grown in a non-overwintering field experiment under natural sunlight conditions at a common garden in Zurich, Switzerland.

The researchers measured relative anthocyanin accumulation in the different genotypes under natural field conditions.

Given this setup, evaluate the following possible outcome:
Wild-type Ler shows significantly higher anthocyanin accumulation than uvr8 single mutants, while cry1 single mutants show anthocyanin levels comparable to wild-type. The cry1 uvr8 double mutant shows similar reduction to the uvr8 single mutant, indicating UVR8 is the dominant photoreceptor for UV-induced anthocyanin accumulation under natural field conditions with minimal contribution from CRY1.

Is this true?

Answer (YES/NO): NO